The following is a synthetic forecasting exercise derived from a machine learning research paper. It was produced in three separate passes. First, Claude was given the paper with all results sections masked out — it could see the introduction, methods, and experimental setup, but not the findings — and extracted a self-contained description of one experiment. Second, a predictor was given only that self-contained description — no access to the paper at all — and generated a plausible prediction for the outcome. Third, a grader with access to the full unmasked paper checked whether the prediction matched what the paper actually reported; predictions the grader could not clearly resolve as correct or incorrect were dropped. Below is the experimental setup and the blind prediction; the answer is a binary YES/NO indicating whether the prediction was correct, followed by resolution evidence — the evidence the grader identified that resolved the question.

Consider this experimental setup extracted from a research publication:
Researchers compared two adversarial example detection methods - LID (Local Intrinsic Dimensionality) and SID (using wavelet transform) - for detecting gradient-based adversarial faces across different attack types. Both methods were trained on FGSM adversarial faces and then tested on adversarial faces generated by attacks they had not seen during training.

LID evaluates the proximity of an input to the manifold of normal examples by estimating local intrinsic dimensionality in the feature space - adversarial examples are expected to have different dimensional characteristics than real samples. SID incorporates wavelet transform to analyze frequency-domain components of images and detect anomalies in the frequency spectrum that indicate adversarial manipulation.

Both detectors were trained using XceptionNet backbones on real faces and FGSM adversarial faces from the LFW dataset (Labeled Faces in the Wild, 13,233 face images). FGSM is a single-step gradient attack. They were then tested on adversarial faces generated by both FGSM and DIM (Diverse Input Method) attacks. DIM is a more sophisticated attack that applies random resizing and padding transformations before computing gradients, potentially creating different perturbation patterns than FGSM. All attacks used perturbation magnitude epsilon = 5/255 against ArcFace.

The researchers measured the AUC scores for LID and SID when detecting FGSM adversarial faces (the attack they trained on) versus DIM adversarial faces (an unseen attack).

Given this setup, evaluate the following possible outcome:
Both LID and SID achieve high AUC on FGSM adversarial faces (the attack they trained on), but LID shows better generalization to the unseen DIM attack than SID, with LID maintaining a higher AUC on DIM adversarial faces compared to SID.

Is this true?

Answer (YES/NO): NO